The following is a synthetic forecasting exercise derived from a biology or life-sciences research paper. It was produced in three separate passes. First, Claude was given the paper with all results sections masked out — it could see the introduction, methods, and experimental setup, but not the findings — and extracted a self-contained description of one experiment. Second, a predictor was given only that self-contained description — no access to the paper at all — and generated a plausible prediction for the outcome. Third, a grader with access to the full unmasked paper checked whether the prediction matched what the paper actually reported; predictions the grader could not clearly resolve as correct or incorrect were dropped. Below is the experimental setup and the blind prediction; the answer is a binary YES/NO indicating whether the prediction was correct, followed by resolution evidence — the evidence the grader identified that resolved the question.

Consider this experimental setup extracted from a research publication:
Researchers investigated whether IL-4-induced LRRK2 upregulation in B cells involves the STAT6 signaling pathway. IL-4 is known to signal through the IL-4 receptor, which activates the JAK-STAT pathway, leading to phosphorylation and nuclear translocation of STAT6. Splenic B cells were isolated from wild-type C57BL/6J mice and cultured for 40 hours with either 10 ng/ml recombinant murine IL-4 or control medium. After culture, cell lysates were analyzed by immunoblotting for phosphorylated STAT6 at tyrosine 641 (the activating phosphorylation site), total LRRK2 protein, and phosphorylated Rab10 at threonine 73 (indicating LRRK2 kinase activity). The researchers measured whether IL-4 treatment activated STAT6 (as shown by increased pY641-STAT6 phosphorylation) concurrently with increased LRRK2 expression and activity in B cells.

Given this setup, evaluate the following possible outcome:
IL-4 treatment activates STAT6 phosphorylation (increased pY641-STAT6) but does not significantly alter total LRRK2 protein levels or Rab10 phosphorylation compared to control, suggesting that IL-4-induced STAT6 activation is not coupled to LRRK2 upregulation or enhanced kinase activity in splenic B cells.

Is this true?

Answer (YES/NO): NO